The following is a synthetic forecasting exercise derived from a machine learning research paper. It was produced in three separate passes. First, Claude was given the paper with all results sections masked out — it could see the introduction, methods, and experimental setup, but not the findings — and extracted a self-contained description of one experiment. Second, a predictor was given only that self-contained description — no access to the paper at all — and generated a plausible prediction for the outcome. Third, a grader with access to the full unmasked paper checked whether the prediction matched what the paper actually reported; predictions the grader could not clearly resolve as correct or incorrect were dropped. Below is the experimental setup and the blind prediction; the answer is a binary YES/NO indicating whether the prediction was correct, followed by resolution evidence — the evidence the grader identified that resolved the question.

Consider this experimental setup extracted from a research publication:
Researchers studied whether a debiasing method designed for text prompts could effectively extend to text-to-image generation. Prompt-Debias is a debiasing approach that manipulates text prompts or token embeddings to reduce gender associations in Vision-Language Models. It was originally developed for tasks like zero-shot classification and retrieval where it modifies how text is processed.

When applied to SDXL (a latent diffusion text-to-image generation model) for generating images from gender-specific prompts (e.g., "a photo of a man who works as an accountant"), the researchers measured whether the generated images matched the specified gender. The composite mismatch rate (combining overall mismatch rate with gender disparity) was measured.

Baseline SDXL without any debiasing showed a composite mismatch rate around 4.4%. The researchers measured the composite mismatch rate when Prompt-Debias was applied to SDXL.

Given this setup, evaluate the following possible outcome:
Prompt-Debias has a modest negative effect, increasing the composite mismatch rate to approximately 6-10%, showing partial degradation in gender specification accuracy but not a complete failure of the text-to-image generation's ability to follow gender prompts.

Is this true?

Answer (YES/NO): NO